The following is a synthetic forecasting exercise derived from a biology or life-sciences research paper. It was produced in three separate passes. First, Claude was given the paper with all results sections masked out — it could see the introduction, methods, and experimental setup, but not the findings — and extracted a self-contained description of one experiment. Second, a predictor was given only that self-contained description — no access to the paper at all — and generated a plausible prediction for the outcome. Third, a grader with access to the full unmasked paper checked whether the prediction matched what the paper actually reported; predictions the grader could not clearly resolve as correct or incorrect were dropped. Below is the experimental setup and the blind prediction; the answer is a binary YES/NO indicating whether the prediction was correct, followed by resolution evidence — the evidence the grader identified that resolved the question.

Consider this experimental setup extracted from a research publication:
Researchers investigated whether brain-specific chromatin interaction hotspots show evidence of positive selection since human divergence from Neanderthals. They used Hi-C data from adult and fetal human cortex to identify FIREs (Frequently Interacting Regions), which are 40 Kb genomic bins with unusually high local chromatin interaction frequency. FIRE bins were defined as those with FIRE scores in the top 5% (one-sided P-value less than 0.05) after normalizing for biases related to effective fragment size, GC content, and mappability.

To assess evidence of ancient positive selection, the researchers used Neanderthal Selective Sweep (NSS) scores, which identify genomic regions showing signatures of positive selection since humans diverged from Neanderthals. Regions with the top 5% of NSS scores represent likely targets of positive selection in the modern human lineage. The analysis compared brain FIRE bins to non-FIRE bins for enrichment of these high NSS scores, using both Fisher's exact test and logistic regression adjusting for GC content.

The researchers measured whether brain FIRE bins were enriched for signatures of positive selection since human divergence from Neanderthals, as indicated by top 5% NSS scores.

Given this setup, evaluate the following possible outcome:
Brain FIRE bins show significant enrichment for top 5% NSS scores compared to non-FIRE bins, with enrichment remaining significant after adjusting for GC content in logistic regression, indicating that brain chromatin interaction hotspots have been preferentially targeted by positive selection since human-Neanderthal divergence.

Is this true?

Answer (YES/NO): YES